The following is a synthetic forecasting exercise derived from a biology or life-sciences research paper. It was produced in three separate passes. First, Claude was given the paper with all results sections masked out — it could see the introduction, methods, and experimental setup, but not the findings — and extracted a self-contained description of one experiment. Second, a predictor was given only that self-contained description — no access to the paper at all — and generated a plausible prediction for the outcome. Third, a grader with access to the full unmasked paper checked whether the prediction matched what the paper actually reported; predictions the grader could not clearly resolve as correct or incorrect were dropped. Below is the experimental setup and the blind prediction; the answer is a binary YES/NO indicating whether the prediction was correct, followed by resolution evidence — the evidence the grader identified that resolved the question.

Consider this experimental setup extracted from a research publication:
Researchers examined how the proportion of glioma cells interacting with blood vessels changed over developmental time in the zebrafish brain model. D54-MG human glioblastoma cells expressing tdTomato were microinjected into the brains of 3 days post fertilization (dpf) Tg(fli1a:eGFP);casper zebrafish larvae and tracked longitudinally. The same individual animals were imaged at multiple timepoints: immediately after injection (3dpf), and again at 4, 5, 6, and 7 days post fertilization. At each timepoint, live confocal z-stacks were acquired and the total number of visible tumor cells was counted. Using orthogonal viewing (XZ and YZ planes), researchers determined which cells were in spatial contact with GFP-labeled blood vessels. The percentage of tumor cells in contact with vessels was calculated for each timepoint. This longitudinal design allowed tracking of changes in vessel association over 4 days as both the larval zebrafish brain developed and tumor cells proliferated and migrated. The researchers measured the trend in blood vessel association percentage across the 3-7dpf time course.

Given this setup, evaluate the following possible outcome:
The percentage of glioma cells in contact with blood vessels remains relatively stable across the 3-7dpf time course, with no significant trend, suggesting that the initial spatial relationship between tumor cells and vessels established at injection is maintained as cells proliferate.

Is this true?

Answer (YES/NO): NO